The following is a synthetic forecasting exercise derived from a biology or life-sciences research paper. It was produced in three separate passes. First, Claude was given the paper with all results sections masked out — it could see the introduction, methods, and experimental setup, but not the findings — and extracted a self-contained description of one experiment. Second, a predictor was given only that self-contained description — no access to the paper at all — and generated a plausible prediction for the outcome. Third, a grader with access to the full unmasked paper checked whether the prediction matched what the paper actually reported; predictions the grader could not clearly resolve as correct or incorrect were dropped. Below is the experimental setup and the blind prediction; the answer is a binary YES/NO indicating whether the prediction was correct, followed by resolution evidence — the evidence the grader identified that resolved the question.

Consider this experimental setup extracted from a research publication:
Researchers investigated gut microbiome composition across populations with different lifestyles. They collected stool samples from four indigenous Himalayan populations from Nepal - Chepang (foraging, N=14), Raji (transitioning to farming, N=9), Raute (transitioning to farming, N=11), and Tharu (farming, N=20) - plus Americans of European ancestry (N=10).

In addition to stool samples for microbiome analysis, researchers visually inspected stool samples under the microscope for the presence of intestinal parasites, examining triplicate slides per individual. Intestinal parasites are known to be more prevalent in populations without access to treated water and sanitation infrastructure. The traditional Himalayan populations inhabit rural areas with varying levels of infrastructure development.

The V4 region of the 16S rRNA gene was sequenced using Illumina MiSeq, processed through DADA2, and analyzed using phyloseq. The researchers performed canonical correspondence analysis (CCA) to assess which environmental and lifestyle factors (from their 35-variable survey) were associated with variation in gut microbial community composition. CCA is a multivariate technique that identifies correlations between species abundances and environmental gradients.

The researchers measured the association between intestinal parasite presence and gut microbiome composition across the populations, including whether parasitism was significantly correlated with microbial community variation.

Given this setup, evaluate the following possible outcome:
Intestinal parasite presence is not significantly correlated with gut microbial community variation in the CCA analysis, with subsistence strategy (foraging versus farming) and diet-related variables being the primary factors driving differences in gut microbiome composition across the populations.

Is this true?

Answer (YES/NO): NO